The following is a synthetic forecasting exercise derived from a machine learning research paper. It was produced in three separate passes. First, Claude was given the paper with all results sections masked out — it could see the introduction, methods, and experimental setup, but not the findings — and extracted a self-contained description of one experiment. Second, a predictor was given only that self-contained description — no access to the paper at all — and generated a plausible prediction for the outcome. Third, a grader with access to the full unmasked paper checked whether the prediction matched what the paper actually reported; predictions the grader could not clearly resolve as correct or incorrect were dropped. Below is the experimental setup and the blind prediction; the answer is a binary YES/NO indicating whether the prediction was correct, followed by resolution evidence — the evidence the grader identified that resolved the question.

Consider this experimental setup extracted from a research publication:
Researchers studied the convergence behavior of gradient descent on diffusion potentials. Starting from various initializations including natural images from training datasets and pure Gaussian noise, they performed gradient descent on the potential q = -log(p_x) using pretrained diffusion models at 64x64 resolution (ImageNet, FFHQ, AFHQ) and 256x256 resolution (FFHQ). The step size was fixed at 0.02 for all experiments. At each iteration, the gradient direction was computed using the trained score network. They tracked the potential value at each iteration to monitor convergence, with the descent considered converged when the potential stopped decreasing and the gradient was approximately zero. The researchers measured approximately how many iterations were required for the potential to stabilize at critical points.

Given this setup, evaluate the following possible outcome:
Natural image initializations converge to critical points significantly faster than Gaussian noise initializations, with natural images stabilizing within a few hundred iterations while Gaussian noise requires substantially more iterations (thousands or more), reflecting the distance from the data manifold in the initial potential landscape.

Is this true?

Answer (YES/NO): NO